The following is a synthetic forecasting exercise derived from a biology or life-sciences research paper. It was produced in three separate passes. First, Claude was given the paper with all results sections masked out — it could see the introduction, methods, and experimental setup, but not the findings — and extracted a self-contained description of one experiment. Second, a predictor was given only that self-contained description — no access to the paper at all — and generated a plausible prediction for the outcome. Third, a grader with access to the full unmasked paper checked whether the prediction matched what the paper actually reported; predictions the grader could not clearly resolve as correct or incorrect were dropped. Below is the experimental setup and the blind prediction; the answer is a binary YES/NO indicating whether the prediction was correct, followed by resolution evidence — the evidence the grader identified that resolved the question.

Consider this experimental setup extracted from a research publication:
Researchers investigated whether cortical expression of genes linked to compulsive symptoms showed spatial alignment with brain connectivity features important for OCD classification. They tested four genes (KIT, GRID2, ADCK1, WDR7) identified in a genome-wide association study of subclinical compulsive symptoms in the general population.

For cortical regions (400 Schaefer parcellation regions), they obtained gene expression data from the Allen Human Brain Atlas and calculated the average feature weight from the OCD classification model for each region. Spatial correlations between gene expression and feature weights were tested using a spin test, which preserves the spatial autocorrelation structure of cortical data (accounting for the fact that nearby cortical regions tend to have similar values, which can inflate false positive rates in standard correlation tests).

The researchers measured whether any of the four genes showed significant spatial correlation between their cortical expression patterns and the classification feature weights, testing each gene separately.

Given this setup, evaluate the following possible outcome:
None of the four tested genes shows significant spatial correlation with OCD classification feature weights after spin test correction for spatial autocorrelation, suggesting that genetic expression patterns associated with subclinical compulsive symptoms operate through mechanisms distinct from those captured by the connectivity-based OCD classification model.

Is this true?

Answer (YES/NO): NO